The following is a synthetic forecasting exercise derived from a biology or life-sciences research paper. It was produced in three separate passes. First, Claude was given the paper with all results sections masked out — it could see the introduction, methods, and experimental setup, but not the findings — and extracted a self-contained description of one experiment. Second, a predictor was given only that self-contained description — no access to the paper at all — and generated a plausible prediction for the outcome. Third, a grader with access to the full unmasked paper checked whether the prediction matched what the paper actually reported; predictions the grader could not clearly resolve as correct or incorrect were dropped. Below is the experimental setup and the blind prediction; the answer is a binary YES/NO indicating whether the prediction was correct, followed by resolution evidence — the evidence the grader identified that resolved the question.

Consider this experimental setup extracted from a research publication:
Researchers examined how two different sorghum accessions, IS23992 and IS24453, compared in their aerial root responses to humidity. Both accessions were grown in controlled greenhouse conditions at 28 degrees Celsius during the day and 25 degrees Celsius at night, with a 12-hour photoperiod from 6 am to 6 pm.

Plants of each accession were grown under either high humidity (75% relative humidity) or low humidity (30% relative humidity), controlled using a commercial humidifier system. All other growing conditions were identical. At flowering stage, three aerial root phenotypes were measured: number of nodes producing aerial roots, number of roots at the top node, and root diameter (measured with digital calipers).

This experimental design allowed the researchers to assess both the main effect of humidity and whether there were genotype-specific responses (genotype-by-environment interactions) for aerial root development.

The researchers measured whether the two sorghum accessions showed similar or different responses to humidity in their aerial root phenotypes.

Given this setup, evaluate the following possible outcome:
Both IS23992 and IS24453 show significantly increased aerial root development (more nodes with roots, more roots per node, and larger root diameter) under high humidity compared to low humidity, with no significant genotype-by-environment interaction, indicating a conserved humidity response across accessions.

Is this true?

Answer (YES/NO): NO